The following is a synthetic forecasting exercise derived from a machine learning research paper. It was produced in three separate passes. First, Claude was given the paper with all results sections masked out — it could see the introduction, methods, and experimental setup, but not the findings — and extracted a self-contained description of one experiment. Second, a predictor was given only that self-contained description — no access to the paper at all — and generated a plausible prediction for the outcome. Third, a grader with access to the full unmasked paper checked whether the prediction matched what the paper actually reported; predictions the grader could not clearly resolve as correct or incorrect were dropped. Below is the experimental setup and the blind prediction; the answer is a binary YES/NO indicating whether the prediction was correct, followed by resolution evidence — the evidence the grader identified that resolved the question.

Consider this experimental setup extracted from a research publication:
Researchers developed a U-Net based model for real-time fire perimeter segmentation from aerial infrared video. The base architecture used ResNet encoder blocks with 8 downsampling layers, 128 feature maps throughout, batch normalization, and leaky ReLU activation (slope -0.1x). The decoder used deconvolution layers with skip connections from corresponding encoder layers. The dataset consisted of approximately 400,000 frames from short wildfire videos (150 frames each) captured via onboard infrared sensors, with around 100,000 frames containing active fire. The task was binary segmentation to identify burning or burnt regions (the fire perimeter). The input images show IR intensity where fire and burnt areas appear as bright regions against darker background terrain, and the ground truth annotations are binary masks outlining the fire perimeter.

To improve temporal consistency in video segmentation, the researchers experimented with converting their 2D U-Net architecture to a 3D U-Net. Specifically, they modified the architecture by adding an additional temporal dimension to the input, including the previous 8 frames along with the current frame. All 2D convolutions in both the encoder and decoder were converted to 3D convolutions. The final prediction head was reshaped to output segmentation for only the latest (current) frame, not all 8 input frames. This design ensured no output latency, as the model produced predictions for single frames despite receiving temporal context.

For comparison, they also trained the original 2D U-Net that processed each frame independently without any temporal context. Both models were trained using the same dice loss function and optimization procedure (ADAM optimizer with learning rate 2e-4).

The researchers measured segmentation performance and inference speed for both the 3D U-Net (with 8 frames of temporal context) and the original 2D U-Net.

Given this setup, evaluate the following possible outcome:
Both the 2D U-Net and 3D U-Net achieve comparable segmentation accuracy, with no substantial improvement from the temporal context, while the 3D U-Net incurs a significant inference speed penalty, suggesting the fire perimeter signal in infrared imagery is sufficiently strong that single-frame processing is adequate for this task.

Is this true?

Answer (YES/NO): YES